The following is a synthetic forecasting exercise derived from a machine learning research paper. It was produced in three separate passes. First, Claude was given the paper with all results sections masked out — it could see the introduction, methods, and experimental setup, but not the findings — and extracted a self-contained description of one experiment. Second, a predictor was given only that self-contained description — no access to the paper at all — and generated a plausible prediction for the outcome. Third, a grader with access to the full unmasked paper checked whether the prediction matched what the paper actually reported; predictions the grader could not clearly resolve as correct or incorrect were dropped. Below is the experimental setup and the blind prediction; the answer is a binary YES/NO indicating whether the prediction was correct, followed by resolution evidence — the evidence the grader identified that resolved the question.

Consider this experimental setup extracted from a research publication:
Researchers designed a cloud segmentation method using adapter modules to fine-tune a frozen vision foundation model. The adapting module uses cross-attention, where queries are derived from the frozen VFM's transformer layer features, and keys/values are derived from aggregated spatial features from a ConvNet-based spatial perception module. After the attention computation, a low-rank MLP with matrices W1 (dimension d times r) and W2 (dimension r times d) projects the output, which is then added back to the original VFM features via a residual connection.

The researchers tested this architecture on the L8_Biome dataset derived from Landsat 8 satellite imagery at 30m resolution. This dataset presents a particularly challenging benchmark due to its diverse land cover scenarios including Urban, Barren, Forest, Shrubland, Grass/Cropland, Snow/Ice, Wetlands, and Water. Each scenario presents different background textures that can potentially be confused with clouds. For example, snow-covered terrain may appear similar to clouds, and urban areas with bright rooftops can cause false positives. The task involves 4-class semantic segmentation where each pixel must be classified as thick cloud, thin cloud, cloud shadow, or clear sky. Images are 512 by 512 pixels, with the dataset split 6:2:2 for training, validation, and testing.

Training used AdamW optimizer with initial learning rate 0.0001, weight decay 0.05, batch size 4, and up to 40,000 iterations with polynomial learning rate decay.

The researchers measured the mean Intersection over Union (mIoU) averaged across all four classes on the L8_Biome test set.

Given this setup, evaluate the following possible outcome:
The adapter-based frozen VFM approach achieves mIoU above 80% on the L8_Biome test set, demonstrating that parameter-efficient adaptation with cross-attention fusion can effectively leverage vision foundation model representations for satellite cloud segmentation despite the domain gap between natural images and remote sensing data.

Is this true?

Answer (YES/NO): NO